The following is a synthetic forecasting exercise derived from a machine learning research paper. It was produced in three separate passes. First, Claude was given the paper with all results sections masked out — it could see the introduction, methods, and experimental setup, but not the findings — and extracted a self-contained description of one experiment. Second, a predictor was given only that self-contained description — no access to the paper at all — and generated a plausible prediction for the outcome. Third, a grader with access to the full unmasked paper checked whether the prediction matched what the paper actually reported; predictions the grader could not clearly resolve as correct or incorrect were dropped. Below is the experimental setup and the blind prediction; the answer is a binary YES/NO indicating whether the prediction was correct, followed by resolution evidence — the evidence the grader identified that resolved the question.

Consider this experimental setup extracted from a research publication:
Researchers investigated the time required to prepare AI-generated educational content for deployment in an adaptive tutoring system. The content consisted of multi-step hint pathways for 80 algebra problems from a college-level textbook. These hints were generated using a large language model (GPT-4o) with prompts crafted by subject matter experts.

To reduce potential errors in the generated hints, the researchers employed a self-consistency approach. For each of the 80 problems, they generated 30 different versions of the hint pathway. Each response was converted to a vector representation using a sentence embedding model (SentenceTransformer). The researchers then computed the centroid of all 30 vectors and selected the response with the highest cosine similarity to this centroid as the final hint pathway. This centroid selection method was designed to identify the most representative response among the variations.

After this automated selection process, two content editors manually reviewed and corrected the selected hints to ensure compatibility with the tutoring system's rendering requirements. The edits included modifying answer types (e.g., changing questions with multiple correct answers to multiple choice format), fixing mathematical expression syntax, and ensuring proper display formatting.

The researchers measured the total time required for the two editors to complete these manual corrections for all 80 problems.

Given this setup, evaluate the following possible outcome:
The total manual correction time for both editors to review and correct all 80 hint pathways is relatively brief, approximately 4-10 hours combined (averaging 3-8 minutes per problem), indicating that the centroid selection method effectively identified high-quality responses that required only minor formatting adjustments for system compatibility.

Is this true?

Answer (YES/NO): YES